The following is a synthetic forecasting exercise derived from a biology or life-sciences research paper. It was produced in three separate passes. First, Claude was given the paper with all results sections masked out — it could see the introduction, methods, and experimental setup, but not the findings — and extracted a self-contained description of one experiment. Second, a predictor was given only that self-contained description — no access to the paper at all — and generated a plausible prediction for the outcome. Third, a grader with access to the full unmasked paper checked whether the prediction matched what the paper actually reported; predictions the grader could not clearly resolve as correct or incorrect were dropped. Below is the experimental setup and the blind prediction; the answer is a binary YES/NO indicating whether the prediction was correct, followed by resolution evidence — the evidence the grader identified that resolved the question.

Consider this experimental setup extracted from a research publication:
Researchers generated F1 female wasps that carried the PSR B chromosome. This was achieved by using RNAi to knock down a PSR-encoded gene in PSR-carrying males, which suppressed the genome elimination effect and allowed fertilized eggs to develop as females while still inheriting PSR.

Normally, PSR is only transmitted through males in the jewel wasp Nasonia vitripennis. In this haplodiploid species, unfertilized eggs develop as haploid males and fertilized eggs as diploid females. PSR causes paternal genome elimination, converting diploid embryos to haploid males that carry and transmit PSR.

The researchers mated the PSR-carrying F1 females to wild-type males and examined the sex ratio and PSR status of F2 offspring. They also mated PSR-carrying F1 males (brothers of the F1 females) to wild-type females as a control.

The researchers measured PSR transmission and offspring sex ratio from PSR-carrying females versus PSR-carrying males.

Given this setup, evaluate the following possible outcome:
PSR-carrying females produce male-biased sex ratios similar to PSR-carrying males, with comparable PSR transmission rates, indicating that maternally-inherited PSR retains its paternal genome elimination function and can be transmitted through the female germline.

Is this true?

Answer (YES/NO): NO